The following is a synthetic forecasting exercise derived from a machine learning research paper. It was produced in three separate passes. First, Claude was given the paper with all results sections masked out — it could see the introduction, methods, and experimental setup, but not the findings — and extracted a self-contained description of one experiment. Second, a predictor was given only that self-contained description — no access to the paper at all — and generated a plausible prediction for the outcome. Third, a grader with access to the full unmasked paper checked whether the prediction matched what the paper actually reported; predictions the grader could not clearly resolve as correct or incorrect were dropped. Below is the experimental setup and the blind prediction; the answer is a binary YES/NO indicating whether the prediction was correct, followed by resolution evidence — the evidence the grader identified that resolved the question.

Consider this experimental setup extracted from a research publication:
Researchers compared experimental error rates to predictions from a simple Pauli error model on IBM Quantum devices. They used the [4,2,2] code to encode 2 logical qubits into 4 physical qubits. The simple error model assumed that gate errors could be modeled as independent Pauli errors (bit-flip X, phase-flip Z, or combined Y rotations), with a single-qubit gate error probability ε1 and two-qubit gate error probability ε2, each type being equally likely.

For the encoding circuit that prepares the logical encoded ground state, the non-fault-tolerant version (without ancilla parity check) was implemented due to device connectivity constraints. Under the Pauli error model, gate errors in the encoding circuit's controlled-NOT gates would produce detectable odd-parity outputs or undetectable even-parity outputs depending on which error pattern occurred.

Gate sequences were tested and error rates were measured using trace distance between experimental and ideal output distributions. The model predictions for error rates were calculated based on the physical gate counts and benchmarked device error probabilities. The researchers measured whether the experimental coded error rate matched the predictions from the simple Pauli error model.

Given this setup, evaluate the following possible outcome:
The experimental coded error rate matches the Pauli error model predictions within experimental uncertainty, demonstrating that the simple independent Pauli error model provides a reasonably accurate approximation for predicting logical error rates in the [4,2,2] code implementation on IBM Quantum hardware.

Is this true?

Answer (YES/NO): NO